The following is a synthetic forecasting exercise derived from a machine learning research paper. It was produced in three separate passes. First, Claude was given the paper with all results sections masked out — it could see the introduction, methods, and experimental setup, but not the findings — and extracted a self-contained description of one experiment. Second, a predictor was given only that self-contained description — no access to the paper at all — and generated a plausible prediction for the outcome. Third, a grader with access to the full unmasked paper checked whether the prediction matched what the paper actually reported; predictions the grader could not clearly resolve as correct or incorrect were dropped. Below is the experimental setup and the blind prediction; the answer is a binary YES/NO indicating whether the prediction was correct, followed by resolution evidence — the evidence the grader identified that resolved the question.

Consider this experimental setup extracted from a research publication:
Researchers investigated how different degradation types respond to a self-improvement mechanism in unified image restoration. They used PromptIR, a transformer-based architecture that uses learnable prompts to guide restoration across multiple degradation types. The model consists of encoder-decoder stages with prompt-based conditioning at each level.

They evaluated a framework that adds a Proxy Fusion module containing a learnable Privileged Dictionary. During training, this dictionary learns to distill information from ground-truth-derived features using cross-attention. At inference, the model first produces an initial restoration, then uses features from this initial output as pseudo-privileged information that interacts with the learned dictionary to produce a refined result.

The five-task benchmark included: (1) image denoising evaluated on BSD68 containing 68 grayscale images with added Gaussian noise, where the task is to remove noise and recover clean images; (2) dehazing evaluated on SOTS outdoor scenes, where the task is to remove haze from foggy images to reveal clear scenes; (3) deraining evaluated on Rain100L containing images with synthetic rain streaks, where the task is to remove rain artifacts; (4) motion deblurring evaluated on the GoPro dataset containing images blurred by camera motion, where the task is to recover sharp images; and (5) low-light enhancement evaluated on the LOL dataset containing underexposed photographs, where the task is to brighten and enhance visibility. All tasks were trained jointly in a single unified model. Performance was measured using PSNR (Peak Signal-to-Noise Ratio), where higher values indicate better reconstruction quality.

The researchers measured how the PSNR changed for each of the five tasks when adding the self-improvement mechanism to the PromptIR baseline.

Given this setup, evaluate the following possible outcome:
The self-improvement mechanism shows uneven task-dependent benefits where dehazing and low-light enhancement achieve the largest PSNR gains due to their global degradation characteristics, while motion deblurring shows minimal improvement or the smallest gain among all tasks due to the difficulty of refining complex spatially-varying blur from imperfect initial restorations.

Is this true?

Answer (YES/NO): NO